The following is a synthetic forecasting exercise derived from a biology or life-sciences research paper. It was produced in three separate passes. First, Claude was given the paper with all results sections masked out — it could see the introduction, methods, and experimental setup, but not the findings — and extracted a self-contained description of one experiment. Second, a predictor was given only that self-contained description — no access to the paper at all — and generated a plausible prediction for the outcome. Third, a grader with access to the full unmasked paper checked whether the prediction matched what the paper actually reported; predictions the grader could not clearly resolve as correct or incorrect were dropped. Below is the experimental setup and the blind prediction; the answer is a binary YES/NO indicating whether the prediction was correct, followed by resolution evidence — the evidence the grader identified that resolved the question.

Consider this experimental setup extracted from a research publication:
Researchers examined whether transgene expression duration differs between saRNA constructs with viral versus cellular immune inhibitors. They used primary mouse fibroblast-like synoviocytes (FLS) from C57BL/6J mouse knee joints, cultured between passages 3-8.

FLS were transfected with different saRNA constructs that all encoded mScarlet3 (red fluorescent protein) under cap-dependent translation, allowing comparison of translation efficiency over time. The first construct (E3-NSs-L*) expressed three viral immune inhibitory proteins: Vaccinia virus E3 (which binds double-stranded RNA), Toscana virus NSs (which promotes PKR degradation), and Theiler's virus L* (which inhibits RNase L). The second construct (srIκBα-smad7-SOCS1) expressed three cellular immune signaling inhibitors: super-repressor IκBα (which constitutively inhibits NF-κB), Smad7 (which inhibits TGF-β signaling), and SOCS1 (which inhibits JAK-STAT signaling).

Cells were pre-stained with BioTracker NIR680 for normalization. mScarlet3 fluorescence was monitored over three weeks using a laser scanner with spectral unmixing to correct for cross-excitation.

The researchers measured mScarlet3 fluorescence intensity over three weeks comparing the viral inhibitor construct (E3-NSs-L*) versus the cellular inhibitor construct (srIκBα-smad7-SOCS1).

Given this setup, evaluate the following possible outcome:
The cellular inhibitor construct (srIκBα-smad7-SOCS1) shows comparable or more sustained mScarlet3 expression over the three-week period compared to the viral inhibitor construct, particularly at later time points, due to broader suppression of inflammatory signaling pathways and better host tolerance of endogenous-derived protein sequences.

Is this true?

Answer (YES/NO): YES